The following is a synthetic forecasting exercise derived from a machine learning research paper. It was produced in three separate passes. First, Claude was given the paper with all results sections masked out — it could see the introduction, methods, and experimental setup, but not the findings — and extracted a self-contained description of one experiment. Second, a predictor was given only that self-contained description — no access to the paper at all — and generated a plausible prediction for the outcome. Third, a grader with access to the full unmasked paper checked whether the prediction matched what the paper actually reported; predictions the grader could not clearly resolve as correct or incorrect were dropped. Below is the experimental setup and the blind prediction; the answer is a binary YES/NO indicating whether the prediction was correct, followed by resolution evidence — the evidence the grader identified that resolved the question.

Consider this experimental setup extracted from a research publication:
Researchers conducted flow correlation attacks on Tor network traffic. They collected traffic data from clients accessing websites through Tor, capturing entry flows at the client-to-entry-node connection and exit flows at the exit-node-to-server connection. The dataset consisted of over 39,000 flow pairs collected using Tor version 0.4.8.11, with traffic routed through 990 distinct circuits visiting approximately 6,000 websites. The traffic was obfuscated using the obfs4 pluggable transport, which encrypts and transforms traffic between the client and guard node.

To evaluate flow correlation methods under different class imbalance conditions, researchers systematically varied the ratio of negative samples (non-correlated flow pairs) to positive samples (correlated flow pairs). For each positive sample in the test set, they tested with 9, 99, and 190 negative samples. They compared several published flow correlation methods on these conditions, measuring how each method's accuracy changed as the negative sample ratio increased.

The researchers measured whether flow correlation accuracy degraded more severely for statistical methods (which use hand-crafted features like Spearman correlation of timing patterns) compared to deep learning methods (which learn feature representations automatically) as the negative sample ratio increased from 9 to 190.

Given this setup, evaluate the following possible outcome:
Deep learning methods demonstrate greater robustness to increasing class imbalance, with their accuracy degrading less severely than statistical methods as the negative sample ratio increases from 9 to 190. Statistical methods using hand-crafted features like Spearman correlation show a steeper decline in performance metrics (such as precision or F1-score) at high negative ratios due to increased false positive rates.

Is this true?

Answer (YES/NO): YES